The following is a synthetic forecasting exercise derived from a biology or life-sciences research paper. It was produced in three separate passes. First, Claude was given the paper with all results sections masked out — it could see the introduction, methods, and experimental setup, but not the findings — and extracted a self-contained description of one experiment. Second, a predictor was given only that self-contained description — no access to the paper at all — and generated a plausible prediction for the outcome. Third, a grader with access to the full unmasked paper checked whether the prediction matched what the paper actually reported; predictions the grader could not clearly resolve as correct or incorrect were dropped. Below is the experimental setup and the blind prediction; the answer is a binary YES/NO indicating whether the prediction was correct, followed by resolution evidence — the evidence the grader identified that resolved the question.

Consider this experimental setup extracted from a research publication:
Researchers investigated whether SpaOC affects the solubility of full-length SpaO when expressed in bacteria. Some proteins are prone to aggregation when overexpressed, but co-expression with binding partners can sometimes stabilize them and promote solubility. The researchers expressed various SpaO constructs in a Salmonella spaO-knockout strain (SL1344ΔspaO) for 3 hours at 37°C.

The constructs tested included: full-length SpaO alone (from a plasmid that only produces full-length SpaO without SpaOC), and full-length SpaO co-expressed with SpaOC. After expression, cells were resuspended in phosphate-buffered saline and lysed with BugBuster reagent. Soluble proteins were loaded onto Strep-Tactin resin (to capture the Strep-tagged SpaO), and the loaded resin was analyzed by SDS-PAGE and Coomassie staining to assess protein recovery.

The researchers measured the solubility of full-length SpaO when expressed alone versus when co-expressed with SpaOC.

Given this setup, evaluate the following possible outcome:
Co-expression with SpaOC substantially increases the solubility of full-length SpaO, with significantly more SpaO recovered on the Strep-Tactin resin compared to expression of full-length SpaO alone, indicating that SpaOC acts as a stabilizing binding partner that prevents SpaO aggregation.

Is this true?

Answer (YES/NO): YES